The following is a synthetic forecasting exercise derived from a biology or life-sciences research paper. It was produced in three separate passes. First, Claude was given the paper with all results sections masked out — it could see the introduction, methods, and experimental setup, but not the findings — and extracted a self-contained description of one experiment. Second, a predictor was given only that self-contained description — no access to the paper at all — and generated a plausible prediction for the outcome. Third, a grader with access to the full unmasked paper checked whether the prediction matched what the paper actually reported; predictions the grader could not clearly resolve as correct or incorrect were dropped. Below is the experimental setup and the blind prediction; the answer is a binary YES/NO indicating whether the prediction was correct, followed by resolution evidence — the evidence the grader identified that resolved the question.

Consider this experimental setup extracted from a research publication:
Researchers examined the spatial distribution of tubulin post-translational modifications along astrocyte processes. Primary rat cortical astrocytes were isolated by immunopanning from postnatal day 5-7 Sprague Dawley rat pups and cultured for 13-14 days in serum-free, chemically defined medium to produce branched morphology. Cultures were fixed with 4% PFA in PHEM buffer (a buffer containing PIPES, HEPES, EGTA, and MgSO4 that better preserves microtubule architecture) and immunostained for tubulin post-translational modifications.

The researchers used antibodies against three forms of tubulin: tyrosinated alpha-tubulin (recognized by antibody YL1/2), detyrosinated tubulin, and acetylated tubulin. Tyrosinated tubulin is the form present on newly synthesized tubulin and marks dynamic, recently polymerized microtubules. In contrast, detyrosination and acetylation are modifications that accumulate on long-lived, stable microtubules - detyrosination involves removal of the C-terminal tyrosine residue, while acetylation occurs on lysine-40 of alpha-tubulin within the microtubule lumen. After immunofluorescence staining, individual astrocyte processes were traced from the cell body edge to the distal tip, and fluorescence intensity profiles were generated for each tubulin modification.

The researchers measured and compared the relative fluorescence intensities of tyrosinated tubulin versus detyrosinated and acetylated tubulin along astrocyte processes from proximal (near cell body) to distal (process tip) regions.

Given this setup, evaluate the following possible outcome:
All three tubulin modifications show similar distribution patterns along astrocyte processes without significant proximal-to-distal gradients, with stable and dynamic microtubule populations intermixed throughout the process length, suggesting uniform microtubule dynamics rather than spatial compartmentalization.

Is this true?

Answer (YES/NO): NO